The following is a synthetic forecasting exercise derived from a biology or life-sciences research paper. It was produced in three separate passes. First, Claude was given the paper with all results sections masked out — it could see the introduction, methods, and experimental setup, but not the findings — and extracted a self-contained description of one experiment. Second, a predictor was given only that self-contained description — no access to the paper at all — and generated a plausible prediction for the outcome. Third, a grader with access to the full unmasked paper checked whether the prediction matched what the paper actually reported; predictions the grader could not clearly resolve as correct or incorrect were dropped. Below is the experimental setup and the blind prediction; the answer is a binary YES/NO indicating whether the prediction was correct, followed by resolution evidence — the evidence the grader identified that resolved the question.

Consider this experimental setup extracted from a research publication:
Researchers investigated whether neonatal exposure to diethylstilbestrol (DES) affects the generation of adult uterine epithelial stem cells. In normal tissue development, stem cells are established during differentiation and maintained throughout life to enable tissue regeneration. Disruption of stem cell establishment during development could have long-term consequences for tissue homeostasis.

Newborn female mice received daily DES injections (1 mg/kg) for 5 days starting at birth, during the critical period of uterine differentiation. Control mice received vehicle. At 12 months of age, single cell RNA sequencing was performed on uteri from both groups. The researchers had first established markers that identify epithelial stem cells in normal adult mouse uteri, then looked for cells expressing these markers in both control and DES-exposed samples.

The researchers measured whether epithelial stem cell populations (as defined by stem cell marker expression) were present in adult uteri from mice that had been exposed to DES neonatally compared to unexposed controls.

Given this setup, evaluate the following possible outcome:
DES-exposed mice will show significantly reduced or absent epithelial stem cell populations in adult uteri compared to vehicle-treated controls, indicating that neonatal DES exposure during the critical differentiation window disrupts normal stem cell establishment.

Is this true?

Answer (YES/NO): YES